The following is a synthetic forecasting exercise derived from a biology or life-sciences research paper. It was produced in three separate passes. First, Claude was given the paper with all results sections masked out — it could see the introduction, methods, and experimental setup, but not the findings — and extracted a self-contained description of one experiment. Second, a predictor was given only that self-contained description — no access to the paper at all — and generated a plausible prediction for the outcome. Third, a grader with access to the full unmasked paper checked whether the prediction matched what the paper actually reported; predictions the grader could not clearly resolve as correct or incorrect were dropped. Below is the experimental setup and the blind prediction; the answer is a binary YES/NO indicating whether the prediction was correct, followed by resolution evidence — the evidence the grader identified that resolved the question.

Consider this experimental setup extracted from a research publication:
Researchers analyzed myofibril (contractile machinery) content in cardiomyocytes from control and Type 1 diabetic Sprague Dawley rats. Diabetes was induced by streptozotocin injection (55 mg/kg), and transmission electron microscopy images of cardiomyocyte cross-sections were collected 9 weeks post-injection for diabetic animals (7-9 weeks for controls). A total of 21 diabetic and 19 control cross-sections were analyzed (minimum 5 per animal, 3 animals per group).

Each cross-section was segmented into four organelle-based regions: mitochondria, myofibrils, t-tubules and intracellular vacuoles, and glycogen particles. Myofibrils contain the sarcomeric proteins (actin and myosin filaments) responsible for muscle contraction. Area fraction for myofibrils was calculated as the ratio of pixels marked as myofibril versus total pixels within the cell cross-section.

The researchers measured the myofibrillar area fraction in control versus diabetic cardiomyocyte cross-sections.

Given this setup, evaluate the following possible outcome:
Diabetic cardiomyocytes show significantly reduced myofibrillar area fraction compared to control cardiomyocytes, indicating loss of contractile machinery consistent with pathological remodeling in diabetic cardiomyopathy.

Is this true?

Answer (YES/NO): NO